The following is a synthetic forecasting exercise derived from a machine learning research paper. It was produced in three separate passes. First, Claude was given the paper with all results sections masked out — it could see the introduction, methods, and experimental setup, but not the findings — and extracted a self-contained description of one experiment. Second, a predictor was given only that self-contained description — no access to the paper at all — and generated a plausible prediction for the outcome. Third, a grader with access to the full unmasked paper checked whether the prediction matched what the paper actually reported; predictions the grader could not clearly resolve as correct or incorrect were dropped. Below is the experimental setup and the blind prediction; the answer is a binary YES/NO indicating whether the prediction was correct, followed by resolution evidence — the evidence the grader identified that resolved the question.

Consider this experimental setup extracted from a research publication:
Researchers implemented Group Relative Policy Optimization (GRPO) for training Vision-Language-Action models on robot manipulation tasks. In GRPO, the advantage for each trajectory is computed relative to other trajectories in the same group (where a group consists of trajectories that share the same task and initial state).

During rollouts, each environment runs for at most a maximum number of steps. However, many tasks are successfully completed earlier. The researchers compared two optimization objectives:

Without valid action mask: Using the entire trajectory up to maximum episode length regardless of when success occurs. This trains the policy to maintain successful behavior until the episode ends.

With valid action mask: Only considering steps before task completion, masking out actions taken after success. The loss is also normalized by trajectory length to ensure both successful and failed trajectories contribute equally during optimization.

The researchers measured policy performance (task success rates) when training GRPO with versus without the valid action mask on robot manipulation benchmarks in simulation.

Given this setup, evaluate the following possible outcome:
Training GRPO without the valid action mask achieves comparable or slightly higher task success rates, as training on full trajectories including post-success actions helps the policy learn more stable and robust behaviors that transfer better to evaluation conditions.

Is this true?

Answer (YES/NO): NO